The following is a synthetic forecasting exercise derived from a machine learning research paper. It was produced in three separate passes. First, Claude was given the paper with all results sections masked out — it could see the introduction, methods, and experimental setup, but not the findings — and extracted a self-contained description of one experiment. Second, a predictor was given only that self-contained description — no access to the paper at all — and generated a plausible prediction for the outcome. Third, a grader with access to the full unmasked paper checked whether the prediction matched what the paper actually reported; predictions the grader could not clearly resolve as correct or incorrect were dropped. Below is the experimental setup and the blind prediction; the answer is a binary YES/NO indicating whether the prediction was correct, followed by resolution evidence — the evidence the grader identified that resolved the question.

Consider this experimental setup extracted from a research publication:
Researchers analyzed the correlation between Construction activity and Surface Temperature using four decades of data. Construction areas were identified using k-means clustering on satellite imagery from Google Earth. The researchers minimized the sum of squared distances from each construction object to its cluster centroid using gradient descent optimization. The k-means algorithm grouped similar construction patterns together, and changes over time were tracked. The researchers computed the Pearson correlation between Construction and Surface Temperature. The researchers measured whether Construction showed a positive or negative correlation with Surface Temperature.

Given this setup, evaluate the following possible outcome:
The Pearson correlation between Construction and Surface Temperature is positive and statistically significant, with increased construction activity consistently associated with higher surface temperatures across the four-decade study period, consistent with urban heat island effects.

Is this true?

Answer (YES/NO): NO